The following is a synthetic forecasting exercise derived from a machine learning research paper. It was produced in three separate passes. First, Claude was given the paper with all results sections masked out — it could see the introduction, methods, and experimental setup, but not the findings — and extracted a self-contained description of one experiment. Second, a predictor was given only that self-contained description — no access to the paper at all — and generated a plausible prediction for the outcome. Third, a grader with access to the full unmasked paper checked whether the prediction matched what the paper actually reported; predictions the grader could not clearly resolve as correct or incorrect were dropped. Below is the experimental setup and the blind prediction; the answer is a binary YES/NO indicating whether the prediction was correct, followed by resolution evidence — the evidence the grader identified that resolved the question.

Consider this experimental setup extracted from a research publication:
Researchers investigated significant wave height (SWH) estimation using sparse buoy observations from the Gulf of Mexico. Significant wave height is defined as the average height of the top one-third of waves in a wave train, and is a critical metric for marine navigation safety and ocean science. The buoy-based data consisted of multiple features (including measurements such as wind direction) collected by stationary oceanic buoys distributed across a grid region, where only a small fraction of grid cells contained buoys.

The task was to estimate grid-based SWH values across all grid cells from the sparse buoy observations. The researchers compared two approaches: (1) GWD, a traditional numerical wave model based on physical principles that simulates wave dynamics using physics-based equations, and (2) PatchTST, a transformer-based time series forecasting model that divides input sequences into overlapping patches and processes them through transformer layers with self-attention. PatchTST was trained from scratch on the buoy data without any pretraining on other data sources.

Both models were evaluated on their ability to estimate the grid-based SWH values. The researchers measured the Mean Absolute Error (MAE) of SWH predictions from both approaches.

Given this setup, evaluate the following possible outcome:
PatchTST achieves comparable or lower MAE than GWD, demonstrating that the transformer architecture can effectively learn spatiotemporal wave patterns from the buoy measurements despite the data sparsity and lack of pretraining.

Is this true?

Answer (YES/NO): NO